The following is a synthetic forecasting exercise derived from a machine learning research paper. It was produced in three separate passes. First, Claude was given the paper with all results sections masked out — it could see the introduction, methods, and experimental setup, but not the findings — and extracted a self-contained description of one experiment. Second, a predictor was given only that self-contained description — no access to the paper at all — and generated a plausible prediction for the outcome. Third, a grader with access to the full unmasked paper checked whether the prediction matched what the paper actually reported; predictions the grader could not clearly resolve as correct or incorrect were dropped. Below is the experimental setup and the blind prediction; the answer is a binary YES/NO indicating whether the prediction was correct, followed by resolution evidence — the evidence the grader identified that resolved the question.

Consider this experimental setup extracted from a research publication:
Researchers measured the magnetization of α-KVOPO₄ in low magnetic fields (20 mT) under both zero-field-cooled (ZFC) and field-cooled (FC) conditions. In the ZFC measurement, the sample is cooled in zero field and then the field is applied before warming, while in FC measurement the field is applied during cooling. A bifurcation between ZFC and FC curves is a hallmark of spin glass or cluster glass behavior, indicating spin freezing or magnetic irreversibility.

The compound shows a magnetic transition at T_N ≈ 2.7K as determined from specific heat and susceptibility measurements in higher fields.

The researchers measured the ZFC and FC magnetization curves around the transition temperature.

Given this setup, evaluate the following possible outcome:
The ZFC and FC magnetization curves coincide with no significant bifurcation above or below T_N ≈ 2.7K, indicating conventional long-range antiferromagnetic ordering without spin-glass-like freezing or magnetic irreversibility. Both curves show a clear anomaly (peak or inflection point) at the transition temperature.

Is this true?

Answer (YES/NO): YES